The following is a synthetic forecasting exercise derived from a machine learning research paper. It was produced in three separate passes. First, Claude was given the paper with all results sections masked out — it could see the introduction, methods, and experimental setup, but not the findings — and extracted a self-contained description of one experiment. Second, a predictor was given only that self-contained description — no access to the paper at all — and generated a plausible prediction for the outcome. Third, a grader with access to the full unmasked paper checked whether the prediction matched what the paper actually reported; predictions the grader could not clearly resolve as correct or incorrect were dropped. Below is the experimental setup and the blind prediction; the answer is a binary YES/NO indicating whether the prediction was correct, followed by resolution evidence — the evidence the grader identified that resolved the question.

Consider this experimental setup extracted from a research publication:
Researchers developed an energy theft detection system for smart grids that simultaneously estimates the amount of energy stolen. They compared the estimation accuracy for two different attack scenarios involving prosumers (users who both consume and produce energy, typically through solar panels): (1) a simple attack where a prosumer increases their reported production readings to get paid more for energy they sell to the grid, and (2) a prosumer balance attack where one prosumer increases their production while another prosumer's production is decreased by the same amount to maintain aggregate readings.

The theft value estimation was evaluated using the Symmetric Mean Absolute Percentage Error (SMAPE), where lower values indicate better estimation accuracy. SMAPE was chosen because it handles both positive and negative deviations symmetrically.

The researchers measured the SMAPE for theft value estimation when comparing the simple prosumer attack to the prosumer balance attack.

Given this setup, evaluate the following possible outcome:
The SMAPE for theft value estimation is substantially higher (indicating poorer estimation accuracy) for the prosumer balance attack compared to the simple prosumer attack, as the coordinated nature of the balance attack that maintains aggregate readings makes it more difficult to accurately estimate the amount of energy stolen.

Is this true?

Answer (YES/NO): YES